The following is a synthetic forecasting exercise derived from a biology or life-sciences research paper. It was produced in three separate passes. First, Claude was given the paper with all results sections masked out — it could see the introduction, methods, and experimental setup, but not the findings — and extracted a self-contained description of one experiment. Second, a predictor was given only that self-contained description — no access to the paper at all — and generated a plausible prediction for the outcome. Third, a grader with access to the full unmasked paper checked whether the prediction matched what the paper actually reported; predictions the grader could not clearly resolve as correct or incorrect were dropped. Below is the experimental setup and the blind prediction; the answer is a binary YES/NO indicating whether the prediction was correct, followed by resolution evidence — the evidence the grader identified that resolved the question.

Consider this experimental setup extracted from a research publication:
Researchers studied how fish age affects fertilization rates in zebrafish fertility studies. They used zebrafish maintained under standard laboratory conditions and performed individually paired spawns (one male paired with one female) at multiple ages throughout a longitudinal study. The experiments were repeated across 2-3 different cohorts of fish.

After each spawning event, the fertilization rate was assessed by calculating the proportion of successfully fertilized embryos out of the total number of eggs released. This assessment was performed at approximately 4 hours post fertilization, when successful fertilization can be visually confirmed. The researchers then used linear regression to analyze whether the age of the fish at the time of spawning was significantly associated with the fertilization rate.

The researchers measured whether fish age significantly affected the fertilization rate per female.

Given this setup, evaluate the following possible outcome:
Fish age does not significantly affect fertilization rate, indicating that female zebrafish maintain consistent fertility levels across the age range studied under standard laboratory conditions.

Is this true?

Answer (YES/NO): NO